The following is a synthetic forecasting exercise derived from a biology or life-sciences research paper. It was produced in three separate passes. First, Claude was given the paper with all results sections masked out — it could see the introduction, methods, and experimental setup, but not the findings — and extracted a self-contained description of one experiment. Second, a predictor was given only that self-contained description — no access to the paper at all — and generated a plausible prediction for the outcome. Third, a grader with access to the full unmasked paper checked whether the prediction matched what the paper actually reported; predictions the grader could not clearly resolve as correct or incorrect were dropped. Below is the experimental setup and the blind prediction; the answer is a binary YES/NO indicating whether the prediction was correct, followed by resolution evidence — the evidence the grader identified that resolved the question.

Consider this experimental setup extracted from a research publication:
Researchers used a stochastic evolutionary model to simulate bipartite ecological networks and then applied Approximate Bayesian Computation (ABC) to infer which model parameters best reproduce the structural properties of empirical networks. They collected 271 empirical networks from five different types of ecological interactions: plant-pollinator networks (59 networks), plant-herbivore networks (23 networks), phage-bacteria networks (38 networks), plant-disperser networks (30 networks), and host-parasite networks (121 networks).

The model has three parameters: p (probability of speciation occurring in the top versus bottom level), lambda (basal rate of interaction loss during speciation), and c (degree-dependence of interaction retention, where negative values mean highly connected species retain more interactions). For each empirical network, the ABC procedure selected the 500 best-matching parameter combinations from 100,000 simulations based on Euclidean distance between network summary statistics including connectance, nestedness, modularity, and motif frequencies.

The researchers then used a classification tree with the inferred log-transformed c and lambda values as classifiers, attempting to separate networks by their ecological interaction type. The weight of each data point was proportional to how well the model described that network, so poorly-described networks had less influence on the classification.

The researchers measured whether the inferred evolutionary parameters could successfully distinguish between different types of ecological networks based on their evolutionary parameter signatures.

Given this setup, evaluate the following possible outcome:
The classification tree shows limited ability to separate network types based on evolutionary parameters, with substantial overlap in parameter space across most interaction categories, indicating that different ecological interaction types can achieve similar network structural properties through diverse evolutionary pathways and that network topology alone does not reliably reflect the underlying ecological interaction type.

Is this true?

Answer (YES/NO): NO